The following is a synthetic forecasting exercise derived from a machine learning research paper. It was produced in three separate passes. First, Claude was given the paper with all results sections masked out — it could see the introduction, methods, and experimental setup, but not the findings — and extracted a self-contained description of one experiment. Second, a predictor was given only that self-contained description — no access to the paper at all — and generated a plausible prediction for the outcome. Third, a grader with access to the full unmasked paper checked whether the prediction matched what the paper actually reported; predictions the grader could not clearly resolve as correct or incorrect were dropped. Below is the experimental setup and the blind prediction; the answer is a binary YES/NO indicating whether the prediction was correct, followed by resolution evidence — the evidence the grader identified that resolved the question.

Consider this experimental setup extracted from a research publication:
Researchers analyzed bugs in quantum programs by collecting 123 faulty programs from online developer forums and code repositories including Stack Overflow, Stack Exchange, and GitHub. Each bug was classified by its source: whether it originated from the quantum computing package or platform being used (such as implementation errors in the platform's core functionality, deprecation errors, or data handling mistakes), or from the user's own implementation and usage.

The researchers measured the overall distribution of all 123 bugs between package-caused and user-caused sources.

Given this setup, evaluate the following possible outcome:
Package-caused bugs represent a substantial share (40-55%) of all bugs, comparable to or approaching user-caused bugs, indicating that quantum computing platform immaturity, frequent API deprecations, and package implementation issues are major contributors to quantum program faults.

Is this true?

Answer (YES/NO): NO